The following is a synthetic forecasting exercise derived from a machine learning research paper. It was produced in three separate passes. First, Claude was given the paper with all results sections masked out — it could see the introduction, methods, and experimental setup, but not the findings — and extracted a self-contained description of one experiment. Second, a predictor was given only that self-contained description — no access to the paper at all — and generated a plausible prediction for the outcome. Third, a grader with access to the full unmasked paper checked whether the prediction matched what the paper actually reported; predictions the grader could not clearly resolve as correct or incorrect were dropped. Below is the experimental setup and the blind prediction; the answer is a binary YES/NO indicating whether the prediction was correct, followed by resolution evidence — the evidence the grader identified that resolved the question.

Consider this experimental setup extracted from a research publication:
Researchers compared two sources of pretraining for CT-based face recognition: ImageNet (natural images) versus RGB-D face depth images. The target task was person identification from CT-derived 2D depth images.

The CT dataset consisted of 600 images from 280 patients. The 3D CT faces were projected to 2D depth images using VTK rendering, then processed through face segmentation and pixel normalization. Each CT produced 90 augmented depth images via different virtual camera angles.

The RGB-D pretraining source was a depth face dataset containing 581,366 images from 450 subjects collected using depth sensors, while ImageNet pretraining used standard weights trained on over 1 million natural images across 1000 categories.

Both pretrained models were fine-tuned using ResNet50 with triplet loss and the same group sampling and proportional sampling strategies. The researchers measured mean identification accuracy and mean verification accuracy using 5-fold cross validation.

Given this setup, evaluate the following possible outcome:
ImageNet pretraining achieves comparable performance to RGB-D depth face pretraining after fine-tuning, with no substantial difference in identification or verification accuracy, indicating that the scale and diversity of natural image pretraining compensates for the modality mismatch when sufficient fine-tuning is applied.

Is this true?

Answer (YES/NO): NO